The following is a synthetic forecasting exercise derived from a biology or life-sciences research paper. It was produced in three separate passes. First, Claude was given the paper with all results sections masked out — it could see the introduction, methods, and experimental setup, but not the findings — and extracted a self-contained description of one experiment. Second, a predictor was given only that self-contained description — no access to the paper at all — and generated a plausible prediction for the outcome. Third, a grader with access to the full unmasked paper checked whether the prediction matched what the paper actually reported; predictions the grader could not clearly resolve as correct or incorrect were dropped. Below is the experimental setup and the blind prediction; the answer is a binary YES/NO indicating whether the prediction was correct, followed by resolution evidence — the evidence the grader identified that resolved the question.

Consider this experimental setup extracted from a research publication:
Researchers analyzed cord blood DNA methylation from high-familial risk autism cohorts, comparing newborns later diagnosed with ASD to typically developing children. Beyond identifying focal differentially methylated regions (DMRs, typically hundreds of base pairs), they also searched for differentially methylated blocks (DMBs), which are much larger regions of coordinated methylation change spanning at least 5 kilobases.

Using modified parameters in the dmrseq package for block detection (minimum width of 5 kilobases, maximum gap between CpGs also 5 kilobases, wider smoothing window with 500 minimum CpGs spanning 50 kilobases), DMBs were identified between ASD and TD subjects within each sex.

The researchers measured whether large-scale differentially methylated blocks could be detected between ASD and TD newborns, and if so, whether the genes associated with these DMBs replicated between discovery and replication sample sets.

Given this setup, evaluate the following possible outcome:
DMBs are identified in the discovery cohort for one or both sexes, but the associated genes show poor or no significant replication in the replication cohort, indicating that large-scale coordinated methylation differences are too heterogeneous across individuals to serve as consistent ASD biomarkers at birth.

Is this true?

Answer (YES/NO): NO